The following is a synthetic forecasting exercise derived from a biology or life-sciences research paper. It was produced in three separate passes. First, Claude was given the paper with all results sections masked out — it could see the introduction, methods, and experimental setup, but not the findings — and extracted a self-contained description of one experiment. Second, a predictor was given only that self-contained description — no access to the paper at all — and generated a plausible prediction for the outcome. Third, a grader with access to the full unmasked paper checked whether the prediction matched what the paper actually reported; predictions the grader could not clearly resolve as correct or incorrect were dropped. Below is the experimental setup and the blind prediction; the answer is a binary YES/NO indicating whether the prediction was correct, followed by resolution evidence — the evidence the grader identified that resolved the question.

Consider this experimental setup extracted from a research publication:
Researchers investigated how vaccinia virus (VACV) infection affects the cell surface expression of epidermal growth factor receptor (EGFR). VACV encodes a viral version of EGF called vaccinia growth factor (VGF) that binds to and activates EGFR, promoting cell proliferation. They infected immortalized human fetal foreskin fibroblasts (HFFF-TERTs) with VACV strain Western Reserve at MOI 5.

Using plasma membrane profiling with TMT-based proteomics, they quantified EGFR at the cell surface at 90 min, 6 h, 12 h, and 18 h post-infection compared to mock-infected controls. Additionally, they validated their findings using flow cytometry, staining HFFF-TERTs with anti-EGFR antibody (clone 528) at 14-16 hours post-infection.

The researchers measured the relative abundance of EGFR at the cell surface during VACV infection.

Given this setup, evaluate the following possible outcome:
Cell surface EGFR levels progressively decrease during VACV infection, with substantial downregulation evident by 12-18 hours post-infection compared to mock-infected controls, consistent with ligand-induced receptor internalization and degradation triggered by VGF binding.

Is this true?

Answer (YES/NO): YES